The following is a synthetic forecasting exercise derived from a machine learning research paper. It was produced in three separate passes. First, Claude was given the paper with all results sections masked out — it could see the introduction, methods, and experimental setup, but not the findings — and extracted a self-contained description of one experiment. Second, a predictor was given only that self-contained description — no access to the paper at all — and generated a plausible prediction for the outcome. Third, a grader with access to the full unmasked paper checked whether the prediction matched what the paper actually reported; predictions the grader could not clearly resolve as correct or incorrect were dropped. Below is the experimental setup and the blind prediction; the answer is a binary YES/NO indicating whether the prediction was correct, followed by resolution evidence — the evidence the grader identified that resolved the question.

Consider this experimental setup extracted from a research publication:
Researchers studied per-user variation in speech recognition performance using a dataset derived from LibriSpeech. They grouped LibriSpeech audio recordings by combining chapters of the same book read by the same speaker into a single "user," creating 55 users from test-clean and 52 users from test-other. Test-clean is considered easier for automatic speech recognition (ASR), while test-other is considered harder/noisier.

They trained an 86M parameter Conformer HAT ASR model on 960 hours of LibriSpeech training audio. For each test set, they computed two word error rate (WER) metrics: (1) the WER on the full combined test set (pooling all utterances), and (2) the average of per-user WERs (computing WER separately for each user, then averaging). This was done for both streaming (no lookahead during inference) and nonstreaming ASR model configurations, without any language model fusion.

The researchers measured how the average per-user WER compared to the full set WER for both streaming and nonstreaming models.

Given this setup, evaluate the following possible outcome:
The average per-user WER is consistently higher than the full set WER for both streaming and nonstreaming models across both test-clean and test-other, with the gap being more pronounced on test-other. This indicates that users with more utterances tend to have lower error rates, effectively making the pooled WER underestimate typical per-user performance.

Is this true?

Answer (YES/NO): YES